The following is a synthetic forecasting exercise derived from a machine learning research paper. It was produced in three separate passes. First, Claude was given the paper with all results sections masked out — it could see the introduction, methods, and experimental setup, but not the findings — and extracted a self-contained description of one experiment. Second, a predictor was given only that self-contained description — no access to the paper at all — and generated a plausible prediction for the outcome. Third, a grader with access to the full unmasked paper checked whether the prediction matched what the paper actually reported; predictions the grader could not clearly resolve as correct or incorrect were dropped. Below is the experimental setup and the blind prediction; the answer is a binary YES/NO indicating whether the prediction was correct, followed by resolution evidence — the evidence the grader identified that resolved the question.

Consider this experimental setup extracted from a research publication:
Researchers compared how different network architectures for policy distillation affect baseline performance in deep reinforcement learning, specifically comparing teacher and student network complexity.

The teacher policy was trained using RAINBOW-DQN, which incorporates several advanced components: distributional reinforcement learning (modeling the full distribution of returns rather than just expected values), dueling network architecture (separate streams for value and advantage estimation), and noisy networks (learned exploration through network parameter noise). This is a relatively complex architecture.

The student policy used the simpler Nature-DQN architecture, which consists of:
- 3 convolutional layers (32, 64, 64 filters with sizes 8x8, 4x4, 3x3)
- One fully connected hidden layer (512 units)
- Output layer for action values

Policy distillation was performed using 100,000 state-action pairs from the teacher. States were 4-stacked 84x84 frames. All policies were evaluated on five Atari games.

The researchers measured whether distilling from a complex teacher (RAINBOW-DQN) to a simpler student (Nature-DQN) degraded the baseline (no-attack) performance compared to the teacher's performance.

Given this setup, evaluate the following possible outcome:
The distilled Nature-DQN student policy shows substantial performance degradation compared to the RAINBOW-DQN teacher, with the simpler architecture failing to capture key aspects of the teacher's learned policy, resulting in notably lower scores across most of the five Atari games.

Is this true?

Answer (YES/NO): NO